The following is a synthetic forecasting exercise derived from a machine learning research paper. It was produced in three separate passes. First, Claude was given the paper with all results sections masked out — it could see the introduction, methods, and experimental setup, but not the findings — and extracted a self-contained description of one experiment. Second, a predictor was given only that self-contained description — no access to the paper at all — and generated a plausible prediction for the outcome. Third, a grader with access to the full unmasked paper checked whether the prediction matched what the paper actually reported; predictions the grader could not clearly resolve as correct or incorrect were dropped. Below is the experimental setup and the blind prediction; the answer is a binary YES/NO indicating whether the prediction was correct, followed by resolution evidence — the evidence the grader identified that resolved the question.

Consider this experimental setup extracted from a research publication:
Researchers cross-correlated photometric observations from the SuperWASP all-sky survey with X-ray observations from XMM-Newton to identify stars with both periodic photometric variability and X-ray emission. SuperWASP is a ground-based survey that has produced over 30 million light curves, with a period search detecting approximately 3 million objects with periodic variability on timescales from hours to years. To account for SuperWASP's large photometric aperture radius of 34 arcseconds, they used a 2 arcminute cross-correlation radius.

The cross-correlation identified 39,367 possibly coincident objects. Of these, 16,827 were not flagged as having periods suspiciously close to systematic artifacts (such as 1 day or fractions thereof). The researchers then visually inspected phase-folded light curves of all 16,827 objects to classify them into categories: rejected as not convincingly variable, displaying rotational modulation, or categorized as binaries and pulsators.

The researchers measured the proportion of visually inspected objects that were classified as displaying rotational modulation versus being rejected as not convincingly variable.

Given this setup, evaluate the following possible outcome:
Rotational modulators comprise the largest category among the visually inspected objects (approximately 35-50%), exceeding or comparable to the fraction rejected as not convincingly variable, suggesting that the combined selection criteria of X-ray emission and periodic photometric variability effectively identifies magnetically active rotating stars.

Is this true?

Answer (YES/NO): NO